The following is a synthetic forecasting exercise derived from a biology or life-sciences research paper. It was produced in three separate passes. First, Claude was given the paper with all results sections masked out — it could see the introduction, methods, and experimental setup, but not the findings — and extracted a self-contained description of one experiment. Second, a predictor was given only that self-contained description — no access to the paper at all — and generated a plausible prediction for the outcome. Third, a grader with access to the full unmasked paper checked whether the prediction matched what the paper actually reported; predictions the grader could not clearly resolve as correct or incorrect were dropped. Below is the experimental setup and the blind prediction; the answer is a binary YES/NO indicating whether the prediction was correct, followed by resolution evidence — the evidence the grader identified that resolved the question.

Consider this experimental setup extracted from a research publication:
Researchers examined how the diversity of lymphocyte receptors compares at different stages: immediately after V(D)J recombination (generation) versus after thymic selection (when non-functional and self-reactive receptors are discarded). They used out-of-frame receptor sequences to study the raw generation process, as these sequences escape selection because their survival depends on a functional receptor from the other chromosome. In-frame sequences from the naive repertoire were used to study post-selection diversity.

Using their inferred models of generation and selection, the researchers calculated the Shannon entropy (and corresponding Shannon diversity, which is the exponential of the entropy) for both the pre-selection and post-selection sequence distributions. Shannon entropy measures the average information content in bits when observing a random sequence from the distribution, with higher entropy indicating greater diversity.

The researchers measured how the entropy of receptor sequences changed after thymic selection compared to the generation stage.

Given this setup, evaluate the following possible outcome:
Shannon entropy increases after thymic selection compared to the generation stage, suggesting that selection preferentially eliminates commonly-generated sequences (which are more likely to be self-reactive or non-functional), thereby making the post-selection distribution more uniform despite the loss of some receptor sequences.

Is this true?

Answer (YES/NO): NO